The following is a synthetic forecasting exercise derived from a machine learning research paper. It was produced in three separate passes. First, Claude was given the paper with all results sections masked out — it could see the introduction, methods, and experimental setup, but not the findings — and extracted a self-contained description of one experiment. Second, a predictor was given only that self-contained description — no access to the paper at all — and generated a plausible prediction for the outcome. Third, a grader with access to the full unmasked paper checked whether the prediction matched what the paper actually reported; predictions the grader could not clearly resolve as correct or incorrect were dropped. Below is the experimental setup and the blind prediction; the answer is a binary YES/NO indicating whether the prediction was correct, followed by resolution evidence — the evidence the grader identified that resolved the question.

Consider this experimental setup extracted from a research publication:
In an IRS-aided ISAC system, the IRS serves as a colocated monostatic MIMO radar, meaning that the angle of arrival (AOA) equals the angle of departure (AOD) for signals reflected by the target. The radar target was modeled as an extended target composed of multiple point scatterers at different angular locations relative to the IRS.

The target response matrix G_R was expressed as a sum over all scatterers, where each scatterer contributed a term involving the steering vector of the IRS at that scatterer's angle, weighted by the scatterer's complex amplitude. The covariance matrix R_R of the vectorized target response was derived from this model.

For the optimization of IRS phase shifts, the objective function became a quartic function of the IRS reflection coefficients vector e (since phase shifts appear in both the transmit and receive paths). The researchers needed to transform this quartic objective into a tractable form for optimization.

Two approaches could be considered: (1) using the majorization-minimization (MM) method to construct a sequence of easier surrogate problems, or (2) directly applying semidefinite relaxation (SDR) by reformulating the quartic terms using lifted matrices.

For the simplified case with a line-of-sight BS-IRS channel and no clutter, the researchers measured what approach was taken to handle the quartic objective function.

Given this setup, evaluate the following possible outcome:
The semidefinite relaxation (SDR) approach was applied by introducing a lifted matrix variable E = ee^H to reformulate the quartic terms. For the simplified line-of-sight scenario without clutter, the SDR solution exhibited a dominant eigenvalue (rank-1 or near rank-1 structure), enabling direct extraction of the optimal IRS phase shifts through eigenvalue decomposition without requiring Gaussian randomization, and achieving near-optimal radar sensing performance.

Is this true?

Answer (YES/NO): NO